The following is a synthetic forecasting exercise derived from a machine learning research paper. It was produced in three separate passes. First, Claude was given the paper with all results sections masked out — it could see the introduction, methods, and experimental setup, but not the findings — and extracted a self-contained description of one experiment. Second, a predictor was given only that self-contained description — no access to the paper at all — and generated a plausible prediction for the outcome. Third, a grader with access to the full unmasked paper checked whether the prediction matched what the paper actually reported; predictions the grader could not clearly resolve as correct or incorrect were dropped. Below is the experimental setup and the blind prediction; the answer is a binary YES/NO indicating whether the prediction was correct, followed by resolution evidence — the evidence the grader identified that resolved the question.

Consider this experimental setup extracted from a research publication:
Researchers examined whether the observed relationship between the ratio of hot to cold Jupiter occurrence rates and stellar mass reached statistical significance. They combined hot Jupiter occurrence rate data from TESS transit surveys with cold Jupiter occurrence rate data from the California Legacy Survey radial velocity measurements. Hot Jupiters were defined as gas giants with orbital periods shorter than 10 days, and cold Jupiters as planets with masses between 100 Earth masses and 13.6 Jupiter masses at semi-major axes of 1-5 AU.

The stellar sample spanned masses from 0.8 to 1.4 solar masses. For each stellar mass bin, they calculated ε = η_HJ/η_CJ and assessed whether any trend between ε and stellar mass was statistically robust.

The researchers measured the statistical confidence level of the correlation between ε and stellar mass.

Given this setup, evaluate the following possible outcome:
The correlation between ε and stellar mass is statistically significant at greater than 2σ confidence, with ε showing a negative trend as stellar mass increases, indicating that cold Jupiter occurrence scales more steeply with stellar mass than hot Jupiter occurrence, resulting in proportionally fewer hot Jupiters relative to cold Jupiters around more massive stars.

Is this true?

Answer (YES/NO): YES